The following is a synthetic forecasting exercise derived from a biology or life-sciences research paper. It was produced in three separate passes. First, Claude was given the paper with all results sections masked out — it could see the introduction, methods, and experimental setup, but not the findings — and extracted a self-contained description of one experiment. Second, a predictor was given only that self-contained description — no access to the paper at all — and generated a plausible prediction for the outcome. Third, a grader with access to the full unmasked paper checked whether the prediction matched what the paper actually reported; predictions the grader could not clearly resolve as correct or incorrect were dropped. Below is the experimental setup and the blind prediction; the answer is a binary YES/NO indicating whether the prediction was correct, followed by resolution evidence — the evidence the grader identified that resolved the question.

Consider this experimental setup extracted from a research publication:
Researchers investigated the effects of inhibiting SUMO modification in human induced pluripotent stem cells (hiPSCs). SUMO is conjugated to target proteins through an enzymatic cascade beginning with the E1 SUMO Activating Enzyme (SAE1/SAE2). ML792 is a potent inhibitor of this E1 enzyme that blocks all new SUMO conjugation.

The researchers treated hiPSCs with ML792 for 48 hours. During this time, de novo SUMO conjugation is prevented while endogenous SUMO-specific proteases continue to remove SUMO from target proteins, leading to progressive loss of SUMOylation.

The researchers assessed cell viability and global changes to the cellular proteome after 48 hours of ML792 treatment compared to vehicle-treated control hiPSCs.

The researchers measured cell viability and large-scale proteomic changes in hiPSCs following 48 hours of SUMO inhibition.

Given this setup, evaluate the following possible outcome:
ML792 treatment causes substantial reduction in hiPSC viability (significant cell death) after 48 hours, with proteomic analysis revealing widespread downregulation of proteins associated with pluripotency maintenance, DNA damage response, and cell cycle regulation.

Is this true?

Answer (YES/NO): NO